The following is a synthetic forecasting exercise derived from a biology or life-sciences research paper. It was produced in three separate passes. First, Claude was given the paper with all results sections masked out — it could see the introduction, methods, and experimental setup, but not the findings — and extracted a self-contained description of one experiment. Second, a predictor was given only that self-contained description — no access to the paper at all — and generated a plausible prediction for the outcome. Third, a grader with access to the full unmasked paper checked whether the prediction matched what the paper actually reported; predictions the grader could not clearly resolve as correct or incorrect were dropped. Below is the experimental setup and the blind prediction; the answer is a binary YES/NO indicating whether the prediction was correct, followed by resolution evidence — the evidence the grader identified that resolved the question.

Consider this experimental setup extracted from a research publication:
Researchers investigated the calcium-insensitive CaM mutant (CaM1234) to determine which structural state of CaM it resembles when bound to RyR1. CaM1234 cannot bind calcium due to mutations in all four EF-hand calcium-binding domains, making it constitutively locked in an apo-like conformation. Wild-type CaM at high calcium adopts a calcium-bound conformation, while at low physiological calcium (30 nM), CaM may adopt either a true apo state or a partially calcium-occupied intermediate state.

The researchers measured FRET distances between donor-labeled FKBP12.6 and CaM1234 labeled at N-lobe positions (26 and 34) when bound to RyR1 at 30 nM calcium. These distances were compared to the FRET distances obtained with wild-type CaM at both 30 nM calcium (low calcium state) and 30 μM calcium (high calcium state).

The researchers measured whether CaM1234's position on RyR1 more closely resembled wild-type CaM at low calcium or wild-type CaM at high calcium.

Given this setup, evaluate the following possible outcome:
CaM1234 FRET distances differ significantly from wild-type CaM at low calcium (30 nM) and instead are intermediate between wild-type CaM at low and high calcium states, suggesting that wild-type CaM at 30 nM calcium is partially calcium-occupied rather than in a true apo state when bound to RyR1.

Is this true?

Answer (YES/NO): NO